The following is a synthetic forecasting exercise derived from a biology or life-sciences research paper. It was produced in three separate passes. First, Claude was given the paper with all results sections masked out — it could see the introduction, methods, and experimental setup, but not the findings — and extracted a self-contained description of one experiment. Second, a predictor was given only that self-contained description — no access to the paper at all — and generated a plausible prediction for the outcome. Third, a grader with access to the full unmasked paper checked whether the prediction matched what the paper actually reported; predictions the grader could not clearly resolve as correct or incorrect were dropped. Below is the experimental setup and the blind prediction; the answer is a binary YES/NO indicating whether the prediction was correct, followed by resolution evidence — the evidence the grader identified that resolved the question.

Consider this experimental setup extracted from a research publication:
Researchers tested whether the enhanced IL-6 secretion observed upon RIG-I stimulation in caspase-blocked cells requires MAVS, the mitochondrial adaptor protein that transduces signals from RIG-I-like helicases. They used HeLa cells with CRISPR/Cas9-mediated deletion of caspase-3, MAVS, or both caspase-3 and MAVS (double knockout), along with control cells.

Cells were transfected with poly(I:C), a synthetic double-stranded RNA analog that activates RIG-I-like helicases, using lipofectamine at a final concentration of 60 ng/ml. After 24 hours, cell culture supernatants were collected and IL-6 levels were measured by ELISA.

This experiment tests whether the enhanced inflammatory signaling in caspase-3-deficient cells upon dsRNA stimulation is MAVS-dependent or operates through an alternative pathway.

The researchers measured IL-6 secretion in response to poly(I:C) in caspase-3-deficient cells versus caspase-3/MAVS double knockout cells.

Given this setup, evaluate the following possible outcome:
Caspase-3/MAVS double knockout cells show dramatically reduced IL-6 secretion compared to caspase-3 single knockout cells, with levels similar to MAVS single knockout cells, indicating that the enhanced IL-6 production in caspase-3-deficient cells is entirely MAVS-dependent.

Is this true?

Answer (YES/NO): YES